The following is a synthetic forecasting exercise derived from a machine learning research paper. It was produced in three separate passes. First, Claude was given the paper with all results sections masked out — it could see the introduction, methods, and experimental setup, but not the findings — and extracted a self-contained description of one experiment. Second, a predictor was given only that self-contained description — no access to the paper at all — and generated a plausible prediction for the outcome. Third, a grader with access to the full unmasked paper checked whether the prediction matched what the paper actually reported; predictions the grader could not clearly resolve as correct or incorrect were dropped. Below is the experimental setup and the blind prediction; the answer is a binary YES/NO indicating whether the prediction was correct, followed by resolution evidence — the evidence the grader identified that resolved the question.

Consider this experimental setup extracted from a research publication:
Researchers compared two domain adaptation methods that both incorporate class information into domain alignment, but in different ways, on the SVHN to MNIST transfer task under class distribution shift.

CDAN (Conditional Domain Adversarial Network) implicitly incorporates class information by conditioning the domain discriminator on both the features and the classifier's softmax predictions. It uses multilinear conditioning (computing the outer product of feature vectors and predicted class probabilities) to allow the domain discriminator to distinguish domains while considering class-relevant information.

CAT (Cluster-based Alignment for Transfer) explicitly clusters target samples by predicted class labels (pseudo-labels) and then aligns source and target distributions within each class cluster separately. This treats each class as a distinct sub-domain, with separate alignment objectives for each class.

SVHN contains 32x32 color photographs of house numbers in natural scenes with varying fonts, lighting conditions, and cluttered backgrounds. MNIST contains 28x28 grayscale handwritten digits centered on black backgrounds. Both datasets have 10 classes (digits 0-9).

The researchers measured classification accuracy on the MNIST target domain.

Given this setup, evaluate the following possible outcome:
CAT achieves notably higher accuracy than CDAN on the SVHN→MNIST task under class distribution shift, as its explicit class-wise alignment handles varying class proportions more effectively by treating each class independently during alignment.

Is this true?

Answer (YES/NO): YES